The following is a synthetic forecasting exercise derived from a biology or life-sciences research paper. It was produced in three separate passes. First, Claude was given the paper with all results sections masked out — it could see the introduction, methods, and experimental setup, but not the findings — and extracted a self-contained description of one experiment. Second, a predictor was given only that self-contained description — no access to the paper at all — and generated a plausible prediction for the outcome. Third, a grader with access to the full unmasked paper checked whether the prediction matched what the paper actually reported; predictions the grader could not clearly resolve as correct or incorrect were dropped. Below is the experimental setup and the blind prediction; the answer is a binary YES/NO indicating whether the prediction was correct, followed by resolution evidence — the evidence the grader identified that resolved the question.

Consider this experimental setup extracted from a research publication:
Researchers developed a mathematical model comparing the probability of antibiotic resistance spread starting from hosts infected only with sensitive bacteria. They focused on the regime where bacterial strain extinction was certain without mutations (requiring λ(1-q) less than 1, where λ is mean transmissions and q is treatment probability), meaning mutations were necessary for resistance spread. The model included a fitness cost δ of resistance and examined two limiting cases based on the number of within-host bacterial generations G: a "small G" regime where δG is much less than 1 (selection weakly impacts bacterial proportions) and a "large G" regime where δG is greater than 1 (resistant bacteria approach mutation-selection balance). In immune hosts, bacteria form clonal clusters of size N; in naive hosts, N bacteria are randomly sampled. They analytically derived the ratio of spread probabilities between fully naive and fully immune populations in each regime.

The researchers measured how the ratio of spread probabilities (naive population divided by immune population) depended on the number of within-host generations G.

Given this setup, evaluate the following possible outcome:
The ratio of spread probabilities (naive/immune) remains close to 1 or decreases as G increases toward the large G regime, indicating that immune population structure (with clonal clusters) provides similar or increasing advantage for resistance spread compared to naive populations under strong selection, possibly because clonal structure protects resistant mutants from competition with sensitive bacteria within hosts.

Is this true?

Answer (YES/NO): NO